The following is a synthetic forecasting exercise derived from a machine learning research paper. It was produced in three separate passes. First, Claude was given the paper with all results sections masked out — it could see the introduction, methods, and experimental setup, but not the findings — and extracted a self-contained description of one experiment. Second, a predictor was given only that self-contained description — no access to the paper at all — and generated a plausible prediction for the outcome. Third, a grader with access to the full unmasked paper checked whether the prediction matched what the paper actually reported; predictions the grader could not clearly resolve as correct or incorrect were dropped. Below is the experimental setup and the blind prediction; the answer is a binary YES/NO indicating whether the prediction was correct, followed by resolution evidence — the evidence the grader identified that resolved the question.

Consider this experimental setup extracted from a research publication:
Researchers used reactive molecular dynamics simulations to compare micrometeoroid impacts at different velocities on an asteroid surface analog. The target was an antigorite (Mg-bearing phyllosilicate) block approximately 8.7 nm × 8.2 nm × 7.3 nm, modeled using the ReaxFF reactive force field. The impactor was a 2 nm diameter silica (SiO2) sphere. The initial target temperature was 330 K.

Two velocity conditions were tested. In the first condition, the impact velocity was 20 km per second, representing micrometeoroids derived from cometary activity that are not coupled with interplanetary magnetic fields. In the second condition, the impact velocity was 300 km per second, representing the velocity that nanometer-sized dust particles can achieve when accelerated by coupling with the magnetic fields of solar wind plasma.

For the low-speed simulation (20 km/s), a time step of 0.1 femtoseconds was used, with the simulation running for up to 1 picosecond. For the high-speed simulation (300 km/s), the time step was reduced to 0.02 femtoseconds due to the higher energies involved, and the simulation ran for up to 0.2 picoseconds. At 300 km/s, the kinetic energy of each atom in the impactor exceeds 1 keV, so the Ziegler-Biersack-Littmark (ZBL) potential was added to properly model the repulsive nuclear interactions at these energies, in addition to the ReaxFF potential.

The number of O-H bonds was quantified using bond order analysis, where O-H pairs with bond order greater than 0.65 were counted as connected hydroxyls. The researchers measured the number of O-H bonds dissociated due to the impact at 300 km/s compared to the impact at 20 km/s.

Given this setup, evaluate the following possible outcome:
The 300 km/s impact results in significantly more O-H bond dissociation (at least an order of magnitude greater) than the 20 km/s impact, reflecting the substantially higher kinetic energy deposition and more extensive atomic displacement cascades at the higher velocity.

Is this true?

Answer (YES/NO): YES